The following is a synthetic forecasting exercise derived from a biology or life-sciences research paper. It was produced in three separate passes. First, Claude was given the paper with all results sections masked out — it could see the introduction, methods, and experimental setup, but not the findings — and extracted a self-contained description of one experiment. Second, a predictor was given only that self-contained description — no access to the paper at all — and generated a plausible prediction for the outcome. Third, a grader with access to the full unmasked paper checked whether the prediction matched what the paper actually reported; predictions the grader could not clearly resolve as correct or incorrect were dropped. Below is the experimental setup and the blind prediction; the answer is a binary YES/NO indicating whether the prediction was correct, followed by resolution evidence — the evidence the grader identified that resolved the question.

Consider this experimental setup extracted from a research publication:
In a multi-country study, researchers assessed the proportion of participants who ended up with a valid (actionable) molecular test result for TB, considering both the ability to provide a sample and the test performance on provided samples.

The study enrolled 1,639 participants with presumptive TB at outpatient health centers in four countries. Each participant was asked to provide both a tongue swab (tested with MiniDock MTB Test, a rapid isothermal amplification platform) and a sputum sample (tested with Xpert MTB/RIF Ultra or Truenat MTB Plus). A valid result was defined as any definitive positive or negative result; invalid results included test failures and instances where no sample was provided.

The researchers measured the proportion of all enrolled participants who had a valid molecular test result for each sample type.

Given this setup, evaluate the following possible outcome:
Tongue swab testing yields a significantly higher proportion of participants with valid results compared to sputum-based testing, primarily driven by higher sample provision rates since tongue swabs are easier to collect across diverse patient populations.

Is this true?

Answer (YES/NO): YES